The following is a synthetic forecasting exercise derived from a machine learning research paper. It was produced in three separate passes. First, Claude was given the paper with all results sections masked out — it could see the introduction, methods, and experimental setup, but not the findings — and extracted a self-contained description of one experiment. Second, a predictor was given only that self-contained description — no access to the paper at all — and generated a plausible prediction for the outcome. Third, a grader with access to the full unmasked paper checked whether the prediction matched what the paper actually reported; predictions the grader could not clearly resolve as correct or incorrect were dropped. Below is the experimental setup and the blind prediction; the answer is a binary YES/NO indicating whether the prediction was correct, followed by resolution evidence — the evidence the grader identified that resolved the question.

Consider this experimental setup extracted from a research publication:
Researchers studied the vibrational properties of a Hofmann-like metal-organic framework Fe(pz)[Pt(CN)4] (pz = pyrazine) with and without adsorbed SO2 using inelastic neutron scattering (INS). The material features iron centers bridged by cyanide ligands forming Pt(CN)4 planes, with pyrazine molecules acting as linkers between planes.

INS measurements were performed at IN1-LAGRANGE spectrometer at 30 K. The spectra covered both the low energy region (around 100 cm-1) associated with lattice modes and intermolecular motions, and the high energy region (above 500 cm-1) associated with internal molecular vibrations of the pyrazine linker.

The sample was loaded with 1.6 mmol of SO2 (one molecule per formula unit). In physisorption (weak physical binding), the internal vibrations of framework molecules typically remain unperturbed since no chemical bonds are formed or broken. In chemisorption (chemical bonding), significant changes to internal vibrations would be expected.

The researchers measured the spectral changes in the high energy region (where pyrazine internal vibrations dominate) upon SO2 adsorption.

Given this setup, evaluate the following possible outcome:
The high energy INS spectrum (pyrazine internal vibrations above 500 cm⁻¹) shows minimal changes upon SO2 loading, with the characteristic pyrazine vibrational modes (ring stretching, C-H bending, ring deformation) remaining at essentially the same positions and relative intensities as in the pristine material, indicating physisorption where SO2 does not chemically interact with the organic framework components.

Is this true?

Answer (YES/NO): YES